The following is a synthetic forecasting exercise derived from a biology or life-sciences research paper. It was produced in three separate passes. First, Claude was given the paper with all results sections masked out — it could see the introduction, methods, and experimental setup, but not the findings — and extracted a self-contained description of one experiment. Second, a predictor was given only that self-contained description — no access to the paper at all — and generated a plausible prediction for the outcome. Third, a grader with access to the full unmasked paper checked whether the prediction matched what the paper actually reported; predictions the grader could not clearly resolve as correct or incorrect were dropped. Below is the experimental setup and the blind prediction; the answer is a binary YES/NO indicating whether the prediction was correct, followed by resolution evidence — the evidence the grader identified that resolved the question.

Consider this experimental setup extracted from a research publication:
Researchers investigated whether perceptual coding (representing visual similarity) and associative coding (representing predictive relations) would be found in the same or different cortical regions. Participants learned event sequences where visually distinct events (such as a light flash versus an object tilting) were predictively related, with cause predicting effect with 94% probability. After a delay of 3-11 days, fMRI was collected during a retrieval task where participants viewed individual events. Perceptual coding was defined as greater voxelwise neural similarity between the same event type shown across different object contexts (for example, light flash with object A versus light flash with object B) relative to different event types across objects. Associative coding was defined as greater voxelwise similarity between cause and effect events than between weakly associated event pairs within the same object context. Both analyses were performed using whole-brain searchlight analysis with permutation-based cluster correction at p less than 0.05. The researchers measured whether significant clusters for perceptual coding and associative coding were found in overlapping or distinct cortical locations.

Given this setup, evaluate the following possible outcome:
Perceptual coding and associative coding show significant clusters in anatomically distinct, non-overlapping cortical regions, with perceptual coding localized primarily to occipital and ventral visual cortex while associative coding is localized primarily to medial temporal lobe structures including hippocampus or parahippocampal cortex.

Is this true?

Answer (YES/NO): NO